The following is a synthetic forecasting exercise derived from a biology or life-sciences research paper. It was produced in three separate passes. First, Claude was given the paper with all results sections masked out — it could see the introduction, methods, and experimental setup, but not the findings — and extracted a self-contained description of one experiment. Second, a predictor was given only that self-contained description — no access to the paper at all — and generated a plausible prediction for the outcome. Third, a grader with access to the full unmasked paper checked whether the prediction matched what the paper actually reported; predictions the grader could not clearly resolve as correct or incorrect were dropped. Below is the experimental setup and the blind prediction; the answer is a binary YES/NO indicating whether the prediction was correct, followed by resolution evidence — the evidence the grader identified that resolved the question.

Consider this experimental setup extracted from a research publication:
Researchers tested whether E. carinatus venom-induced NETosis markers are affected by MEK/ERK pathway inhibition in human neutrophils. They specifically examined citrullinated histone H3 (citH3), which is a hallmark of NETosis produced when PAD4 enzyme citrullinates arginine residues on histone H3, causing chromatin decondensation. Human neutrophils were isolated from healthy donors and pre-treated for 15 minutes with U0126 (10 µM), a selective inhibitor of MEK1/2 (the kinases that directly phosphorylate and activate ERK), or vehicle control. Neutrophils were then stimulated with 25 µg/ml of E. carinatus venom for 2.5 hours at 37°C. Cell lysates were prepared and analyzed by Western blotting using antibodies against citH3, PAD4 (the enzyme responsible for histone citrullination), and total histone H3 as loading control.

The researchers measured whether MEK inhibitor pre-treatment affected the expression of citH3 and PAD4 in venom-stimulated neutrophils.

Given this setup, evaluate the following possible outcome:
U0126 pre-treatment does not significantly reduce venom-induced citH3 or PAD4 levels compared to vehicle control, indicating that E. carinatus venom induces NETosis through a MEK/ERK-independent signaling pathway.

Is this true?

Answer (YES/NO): NO